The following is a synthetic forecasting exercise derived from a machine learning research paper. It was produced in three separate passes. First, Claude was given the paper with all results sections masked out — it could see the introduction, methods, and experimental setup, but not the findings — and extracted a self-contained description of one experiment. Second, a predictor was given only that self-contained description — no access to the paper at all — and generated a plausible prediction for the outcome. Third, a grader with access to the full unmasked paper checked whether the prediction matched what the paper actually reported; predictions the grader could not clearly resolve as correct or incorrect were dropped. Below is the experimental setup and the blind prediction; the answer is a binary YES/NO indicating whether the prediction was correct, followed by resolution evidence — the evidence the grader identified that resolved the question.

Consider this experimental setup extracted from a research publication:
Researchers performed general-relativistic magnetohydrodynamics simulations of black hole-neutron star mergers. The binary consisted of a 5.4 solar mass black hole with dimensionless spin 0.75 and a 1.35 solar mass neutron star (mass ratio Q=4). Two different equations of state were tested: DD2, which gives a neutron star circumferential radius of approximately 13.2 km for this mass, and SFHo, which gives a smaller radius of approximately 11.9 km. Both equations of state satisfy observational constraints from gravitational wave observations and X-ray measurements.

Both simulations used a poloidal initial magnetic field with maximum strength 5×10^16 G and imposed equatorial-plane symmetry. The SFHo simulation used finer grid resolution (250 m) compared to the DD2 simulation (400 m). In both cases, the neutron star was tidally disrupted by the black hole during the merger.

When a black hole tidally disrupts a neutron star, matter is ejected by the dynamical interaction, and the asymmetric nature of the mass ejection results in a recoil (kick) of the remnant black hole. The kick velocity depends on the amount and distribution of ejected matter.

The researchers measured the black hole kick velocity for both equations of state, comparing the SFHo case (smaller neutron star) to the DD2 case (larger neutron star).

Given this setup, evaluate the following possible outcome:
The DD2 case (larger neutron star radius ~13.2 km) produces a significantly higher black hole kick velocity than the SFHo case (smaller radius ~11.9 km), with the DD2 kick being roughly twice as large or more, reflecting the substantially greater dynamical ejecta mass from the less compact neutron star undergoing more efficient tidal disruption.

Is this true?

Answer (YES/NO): YES